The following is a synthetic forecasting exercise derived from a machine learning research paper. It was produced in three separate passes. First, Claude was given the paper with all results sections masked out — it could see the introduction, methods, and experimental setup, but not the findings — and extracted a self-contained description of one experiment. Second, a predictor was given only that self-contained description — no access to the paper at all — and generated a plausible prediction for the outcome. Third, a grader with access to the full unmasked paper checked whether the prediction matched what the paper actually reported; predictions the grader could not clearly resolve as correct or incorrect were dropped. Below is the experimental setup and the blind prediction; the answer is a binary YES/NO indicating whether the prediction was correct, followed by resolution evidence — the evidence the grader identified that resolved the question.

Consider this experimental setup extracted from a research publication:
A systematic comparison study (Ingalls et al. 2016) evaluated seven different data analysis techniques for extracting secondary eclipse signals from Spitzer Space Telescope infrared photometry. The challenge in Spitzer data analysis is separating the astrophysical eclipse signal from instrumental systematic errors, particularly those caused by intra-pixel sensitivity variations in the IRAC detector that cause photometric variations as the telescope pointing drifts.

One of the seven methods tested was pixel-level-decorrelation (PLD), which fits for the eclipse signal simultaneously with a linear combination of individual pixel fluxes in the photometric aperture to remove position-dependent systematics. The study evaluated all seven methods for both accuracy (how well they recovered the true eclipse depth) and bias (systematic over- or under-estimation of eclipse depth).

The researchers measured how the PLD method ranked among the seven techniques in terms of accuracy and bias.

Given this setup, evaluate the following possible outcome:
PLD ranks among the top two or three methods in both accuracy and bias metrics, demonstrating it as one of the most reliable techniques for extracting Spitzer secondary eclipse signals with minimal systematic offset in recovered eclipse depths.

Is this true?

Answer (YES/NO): YES